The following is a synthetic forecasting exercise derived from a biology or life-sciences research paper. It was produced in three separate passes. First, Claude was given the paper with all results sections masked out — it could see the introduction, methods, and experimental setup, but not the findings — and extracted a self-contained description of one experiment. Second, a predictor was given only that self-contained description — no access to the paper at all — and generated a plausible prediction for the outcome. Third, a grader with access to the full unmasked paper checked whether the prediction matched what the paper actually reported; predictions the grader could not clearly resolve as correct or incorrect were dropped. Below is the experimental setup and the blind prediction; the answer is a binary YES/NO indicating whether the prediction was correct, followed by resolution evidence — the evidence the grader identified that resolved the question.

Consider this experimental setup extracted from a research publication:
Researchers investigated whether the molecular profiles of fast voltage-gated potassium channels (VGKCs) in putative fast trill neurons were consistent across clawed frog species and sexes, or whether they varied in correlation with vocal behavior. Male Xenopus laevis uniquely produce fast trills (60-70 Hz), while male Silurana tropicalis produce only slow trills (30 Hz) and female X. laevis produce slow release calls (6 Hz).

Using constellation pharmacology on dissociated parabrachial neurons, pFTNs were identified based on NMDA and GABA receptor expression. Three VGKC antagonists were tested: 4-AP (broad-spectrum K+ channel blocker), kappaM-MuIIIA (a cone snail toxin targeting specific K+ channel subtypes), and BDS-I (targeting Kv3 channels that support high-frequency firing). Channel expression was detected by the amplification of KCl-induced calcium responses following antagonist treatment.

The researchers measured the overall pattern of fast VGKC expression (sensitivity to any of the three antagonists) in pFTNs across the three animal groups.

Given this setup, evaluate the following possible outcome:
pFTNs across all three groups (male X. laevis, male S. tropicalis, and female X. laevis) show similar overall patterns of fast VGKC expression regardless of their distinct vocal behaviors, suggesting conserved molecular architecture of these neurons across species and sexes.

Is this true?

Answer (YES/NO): NO